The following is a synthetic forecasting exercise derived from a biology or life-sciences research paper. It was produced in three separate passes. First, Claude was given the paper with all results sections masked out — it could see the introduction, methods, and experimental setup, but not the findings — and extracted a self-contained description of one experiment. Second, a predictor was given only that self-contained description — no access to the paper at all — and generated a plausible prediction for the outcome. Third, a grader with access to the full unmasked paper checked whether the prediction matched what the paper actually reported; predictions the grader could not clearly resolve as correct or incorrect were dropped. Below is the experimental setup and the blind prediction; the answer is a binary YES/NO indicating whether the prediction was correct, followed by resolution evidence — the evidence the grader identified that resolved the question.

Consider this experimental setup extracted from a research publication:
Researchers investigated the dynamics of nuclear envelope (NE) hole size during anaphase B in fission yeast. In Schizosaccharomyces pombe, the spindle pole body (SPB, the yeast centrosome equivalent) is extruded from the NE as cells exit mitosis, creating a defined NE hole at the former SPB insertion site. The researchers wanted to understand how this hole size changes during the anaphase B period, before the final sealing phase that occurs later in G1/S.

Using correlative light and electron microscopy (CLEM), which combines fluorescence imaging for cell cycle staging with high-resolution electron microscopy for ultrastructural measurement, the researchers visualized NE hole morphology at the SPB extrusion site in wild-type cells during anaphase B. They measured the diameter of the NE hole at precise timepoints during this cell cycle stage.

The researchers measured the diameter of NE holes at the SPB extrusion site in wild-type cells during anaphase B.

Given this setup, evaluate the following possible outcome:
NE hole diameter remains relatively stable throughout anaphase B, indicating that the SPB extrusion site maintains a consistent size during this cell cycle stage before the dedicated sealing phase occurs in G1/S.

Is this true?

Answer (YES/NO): NO